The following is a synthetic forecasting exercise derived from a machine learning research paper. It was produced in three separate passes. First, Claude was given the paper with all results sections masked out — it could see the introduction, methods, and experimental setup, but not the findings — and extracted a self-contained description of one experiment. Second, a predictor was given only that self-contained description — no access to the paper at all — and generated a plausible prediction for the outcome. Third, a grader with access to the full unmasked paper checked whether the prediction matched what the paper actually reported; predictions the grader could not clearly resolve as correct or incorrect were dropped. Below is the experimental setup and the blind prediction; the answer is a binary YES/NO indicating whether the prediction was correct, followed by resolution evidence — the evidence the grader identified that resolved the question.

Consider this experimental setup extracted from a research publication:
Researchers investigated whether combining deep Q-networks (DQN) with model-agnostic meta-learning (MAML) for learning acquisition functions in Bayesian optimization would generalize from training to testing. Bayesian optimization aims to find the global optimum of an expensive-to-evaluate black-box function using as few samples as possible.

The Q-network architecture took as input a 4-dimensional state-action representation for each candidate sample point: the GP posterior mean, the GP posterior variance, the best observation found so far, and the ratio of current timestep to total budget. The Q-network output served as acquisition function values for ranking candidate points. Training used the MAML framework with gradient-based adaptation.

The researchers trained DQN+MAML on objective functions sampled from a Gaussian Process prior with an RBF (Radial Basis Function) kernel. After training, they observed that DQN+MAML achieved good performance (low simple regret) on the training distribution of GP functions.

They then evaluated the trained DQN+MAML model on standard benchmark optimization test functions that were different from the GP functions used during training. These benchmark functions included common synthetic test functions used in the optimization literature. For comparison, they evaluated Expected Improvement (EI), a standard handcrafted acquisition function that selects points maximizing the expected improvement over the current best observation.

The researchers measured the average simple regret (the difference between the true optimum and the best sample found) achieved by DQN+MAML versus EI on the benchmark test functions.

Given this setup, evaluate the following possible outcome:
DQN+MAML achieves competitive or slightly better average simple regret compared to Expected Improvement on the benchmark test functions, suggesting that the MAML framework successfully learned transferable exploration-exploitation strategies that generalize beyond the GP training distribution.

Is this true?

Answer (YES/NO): NO